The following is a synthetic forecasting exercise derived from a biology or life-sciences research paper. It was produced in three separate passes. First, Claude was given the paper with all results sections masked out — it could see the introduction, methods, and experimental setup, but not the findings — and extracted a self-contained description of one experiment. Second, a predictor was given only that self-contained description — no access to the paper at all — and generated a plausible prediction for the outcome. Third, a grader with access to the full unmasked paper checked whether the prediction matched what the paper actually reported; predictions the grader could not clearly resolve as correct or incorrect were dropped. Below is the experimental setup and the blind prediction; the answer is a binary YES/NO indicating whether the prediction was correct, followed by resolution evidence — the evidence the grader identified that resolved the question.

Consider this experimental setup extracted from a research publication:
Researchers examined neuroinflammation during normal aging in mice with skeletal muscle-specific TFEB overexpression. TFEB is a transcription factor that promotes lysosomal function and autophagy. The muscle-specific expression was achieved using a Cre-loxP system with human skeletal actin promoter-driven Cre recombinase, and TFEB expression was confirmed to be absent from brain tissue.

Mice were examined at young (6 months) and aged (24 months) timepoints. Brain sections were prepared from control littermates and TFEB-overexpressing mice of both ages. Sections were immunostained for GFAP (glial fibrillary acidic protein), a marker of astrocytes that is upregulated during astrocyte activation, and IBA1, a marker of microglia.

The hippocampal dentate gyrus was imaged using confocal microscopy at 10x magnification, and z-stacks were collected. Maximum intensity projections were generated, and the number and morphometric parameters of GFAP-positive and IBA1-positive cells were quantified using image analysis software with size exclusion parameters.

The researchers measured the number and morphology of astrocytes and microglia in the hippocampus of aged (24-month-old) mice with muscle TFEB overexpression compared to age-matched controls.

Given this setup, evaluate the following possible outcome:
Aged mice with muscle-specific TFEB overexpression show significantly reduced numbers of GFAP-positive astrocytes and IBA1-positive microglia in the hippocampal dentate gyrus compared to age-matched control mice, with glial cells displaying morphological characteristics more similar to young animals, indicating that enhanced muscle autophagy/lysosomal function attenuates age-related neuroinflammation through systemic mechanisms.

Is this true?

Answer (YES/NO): NO